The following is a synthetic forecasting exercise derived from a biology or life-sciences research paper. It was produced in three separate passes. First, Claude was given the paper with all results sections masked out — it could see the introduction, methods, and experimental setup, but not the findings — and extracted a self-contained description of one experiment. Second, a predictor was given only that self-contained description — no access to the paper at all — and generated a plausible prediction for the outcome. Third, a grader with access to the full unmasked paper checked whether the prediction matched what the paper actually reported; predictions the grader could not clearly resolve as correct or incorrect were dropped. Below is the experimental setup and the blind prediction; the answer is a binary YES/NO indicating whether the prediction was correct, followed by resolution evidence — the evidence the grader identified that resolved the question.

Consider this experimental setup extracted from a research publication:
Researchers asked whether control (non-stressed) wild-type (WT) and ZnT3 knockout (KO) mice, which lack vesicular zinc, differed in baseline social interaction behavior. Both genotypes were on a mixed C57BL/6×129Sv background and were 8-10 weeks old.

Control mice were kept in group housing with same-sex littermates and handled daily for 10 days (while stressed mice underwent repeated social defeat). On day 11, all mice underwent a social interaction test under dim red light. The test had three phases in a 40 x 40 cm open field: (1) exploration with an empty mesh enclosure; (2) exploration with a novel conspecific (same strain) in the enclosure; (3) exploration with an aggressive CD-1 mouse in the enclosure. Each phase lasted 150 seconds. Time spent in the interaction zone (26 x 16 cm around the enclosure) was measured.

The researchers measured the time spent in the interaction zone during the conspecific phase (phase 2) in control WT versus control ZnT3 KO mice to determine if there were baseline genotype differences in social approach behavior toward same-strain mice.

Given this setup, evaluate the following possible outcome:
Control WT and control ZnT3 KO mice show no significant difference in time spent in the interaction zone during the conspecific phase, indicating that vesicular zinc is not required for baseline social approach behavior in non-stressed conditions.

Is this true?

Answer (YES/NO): YES